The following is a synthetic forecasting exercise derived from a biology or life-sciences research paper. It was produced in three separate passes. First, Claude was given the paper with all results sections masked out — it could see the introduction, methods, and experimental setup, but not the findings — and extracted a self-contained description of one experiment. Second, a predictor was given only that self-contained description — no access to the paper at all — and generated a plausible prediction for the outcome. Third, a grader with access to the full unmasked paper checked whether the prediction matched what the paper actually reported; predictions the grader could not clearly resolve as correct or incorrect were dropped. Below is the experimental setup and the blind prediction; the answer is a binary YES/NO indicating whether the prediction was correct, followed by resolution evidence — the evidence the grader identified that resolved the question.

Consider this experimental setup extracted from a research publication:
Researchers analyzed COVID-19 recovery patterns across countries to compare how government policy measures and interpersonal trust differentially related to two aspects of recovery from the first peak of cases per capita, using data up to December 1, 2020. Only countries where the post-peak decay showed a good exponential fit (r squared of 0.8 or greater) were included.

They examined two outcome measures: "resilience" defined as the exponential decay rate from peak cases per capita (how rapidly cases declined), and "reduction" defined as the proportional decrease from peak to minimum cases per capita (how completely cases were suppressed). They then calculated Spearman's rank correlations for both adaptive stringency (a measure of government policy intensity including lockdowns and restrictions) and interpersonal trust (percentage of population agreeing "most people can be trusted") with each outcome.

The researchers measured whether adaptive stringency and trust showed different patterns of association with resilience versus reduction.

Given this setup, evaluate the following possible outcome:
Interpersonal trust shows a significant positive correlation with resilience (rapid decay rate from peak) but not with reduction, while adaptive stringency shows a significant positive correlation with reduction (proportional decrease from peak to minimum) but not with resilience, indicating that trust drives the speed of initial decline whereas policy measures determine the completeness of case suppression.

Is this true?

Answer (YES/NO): NO